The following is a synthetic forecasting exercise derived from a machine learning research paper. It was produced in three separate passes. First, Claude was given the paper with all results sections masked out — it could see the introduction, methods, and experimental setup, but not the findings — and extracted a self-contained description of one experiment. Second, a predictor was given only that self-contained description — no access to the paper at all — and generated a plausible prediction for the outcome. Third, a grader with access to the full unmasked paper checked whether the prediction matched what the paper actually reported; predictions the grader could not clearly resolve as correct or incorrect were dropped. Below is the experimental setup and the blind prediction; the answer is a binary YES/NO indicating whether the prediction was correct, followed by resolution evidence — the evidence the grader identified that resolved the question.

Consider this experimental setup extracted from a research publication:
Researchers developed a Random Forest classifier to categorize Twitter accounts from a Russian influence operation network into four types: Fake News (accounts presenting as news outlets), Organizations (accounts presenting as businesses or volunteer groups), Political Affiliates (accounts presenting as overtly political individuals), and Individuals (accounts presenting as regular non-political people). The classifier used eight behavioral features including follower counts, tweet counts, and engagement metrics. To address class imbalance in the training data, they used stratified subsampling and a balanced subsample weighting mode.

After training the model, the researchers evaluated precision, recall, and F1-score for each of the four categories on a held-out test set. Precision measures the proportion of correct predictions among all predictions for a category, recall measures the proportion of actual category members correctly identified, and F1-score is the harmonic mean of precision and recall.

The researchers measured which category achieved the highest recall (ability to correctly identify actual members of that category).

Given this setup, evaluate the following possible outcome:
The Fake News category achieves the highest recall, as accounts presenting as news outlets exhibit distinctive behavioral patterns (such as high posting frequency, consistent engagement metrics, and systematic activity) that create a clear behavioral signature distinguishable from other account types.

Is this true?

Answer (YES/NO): NO